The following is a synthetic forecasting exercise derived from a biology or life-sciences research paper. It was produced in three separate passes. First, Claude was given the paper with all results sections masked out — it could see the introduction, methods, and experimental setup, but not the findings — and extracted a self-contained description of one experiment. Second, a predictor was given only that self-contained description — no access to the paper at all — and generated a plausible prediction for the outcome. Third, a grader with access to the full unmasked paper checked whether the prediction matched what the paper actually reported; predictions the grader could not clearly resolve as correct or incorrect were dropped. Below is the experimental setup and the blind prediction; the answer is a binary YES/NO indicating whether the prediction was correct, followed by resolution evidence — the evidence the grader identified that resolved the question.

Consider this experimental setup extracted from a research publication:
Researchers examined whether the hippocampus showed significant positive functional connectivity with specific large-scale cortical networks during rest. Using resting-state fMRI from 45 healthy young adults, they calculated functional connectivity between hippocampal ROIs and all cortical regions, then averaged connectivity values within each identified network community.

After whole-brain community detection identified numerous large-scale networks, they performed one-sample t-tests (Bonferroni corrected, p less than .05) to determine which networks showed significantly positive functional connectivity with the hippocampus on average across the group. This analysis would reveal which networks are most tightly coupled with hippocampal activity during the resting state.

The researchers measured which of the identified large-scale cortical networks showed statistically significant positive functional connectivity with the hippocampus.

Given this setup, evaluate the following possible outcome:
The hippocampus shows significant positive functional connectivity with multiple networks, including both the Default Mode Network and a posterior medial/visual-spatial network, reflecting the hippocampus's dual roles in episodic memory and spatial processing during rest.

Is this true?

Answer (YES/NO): NO